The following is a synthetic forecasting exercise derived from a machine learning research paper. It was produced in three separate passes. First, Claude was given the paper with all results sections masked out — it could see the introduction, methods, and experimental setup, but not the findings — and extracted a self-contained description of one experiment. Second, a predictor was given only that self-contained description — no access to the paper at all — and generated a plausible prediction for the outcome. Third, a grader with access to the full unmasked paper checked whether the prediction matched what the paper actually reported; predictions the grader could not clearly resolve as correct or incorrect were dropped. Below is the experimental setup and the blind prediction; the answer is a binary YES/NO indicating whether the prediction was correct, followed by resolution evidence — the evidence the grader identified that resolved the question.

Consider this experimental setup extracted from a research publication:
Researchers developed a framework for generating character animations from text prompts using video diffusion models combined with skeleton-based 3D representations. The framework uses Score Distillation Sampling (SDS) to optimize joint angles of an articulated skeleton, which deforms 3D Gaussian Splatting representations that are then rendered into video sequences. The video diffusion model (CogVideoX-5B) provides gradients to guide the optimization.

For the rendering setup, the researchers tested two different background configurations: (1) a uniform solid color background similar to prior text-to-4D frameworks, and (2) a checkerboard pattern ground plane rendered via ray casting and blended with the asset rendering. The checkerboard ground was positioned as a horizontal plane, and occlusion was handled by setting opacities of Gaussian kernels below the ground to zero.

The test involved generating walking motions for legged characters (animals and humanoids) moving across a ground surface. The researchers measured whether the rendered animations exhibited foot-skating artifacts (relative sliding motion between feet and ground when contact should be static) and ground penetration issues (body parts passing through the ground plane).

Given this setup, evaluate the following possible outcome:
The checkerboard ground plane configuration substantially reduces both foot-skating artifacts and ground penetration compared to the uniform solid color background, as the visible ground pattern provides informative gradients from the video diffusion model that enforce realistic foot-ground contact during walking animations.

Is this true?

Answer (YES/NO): NO